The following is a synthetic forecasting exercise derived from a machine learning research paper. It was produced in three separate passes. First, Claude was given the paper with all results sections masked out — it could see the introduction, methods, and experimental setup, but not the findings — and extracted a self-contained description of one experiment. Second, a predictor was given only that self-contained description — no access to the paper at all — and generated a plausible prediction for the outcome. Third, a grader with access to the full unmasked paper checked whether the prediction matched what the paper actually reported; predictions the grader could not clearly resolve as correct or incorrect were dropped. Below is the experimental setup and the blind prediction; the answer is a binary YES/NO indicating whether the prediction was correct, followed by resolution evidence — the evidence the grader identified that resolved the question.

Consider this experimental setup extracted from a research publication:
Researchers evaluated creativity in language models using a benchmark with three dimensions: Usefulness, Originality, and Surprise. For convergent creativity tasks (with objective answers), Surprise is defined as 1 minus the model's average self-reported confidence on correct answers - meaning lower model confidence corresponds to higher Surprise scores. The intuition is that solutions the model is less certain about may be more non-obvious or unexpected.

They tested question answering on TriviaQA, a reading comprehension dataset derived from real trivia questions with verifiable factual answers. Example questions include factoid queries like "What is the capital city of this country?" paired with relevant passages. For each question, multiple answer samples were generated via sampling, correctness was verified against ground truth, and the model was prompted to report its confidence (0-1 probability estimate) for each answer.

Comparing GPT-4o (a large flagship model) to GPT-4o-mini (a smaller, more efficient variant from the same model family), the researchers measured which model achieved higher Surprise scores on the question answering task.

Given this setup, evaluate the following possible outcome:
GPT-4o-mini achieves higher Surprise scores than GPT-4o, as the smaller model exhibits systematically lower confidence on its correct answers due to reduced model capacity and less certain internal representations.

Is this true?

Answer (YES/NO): YES